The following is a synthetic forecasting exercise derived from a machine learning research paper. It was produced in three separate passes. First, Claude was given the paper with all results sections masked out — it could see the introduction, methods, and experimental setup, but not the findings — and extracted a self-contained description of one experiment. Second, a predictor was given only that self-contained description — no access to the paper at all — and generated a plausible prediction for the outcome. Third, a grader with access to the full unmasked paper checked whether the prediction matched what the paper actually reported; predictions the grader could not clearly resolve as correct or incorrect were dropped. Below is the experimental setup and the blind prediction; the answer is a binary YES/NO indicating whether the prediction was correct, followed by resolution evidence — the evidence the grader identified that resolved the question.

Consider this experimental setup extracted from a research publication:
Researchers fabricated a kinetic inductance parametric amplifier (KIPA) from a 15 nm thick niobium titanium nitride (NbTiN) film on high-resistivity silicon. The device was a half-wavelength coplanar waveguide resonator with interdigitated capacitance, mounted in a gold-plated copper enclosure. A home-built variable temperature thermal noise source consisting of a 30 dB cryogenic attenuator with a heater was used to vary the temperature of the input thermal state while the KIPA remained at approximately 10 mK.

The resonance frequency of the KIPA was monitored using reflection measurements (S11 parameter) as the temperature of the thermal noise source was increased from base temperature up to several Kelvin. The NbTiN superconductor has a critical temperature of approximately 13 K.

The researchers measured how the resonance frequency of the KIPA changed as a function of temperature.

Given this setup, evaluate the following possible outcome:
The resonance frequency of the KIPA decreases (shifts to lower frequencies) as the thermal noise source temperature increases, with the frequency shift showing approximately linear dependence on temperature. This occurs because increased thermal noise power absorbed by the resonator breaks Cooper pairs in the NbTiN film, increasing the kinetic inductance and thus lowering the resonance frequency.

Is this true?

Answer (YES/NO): NO